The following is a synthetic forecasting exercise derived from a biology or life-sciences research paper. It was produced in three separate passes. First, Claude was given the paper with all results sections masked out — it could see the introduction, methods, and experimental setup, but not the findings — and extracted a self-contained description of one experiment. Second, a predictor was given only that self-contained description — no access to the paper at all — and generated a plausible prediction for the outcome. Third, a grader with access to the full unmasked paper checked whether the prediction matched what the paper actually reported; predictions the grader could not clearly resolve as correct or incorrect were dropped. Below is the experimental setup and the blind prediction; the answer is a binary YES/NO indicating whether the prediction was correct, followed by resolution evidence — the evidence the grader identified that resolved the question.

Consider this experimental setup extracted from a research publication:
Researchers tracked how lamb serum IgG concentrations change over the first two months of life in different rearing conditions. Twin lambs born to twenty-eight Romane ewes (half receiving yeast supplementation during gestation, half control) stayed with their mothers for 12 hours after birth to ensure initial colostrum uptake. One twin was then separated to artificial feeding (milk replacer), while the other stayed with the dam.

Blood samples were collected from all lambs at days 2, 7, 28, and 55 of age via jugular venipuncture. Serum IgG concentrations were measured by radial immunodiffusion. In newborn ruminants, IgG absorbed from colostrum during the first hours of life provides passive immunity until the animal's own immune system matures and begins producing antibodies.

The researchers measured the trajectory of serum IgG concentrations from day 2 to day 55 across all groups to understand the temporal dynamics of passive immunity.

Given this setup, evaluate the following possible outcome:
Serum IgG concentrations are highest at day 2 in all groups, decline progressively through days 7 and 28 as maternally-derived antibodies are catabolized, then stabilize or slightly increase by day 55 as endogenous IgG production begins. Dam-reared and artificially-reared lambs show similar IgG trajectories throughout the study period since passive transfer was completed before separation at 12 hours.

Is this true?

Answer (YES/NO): NO